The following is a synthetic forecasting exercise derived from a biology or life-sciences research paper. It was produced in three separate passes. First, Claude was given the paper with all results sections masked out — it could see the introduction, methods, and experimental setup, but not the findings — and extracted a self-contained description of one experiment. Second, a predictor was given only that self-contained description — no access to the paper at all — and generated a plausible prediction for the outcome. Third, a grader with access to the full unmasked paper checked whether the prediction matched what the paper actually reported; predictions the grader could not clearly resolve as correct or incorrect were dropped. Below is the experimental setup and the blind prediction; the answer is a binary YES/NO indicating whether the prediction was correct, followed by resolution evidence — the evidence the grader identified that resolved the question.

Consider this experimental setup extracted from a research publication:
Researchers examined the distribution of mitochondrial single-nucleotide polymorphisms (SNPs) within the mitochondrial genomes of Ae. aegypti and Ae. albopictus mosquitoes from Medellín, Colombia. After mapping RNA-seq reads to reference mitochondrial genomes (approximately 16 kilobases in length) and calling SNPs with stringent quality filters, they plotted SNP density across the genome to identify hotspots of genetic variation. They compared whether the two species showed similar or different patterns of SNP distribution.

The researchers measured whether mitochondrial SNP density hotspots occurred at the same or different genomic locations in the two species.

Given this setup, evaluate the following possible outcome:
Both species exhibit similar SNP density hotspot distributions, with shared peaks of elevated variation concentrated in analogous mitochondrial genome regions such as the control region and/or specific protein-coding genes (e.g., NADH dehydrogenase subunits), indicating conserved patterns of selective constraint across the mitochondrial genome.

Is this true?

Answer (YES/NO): NO